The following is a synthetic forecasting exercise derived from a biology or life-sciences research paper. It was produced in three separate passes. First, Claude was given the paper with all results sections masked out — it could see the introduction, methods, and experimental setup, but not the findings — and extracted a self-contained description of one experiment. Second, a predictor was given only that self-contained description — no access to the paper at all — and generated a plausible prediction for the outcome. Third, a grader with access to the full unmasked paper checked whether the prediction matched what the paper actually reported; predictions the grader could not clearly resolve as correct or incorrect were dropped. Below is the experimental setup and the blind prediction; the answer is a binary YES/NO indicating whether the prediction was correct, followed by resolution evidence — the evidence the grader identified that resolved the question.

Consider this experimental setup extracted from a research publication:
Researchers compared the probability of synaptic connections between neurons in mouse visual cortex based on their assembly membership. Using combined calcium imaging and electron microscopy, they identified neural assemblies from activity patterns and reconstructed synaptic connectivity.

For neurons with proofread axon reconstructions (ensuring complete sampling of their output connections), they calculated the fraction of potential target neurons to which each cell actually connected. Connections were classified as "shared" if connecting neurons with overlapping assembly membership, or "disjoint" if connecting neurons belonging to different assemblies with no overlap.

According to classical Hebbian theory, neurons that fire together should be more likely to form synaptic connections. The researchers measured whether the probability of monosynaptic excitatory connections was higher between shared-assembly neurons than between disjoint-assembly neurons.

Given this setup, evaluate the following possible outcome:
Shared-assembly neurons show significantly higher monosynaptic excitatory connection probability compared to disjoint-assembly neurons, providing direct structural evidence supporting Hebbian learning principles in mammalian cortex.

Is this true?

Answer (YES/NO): NO